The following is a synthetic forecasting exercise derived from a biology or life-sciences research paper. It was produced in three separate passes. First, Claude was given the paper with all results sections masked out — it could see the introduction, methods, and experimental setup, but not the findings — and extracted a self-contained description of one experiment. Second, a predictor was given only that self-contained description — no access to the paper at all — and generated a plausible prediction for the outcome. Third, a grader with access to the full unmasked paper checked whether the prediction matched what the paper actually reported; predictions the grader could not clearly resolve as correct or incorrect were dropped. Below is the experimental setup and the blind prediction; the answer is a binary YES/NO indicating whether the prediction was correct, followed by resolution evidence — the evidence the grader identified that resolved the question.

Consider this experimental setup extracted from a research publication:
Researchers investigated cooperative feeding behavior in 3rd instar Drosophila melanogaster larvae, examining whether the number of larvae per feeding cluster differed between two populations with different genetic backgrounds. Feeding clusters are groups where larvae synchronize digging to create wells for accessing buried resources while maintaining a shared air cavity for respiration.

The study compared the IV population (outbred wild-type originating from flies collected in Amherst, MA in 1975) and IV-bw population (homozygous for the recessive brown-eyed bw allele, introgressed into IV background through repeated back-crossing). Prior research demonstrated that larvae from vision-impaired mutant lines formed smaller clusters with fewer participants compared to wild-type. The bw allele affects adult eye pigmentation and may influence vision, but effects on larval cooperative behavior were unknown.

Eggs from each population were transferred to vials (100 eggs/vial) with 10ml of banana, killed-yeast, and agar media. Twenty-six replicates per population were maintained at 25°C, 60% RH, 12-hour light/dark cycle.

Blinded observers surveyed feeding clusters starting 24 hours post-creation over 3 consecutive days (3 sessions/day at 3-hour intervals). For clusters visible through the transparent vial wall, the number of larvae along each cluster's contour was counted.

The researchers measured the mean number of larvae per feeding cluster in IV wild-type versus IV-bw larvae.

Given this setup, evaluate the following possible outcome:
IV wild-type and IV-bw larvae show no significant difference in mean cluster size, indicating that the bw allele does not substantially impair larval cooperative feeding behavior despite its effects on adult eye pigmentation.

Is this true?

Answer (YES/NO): YES